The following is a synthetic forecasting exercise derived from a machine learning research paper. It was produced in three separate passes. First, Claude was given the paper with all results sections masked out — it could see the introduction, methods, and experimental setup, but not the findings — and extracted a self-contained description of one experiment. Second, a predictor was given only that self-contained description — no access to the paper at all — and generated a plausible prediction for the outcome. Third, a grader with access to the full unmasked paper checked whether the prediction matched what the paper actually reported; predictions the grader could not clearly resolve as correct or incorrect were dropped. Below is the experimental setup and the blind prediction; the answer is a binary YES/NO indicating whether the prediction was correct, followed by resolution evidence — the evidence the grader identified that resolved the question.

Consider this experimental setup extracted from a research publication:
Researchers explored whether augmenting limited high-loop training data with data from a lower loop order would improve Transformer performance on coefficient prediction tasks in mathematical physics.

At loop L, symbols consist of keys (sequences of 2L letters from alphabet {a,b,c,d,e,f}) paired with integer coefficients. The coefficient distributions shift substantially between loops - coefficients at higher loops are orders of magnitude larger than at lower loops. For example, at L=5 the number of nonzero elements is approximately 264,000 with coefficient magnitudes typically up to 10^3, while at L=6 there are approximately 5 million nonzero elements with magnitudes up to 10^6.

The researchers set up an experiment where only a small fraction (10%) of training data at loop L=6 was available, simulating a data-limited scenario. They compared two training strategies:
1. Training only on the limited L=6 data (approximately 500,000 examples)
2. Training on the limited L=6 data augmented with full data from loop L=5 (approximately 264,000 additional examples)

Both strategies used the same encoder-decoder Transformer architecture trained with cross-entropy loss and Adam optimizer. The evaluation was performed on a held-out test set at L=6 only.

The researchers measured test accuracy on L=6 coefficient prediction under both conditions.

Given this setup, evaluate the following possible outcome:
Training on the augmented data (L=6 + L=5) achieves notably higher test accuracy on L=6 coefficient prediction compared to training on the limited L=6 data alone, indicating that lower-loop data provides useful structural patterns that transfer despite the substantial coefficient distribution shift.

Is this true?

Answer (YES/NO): NO